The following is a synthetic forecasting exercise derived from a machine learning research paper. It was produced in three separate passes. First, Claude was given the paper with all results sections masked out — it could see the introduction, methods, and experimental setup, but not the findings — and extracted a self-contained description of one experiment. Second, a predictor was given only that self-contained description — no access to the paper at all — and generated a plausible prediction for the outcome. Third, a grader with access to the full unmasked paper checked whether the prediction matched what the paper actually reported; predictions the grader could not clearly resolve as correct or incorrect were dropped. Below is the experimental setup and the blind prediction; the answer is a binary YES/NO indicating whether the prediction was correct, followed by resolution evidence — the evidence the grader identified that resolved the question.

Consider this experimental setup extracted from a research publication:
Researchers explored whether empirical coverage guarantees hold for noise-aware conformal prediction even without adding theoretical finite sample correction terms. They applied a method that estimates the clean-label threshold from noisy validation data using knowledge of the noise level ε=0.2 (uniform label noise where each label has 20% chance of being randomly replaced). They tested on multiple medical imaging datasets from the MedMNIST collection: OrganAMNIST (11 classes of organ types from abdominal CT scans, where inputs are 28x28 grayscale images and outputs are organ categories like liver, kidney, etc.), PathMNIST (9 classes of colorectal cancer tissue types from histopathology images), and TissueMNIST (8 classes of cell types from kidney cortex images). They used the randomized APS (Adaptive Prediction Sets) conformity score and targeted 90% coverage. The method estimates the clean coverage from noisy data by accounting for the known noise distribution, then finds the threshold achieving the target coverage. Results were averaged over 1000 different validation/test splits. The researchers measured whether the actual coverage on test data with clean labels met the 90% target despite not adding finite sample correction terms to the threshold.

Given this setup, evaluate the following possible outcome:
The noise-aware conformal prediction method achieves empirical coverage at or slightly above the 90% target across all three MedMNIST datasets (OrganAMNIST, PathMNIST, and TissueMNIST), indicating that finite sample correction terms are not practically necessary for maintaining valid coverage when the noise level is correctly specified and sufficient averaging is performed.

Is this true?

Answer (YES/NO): YES